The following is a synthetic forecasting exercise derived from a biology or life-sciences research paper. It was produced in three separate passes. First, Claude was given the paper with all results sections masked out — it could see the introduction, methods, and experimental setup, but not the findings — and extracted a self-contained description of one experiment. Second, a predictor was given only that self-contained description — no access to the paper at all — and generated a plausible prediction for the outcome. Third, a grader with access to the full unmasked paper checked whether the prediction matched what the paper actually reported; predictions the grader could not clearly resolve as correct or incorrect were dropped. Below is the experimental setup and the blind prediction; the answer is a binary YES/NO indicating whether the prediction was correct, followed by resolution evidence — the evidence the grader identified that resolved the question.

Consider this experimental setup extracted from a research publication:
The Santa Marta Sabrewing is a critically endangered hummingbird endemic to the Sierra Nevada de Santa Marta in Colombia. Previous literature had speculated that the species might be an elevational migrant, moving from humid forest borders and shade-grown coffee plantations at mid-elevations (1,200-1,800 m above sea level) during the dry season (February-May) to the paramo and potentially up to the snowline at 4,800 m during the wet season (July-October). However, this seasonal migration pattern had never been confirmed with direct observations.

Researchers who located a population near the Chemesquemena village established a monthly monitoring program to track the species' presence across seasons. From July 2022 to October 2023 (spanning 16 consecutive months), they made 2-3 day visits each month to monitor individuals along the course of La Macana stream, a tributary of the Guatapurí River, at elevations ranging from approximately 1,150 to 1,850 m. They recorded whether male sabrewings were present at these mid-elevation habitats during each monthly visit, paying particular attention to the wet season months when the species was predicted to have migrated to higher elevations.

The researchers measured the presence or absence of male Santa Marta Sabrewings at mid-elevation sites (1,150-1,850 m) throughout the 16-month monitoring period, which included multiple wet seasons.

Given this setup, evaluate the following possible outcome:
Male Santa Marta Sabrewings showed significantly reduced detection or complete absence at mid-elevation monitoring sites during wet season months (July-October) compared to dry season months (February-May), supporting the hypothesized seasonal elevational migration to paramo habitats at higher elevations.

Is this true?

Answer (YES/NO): NO